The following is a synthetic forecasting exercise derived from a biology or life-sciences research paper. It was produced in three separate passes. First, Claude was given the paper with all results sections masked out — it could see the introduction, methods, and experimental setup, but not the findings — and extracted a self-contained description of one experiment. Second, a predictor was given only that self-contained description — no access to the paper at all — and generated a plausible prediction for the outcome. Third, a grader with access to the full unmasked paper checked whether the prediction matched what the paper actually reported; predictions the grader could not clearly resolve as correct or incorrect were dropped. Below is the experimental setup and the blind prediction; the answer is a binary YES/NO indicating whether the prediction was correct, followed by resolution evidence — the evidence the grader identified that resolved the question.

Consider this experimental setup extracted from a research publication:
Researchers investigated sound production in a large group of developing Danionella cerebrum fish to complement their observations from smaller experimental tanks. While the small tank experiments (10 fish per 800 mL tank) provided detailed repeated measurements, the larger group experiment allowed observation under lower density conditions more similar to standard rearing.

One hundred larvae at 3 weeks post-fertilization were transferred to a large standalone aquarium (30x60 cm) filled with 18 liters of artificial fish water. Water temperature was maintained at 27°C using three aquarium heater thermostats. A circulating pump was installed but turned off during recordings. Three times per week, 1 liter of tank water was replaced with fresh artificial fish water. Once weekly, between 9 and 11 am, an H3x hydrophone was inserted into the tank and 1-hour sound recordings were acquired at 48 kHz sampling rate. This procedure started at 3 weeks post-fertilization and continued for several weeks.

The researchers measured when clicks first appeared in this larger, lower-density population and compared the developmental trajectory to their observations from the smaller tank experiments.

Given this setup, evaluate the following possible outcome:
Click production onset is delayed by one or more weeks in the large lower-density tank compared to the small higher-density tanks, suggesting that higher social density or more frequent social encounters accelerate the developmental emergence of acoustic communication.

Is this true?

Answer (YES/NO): NO